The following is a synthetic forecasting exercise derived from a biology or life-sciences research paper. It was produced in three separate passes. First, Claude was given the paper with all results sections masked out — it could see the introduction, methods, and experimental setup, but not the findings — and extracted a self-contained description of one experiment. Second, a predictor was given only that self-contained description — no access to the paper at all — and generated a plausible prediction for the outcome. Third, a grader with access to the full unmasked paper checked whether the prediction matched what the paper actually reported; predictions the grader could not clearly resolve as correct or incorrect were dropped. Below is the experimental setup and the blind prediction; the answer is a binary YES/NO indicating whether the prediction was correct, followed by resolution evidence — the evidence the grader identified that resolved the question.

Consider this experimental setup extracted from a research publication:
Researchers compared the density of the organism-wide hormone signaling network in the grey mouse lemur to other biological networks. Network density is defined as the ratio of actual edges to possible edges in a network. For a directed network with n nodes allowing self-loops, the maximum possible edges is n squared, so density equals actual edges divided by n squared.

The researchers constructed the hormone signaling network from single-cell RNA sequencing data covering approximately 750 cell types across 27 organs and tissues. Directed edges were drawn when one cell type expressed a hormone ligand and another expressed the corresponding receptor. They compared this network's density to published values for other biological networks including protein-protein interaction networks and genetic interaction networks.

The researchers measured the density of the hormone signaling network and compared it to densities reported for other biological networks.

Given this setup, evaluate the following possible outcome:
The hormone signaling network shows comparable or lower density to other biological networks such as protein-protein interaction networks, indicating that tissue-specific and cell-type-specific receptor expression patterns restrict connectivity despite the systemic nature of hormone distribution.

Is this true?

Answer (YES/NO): NO